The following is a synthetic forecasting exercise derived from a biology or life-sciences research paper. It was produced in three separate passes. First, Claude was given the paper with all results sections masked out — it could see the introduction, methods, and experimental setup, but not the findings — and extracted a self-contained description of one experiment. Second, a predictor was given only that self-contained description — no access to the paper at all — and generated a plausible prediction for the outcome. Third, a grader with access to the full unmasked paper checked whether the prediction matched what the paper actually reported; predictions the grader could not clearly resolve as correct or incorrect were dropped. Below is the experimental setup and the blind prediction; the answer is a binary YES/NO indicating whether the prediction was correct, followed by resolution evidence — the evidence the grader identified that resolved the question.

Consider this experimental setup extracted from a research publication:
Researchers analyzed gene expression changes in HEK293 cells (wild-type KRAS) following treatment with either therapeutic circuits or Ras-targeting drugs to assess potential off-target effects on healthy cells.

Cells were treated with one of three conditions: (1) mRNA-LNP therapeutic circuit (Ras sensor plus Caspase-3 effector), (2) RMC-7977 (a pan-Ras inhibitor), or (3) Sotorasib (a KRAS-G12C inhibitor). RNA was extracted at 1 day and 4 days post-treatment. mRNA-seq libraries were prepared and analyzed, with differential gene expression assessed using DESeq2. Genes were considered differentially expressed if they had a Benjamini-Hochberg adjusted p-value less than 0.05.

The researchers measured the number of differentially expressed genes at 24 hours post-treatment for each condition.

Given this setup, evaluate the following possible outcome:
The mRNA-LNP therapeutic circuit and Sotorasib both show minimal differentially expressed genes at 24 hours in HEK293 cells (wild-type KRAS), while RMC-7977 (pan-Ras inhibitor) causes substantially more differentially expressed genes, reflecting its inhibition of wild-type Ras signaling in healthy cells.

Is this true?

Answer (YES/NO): YES